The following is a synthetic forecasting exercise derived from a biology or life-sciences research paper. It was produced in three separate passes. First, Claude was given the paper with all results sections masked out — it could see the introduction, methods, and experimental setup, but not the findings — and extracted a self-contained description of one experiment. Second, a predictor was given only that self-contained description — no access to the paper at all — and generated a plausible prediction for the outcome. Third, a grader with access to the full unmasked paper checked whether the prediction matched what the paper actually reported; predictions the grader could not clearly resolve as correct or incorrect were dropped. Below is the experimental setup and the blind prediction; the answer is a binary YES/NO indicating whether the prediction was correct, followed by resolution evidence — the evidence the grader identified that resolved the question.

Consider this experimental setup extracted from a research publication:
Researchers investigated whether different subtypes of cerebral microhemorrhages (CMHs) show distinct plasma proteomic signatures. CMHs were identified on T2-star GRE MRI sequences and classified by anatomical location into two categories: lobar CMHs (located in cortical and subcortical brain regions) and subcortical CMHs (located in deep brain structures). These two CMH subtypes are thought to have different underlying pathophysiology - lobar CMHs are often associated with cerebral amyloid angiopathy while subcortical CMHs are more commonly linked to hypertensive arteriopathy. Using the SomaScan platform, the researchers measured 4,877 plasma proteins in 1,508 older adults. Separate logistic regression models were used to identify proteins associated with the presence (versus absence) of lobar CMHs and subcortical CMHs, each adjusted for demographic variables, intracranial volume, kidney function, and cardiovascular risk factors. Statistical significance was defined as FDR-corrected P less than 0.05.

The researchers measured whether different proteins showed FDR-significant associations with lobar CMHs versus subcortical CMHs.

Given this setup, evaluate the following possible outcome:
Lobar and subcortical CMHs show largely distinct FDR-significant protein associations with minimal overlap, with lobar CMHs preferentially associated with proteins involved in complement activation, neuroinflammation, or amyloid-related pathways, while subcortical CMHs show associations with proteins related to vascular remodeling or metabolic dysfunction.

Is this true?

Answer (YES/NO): NO